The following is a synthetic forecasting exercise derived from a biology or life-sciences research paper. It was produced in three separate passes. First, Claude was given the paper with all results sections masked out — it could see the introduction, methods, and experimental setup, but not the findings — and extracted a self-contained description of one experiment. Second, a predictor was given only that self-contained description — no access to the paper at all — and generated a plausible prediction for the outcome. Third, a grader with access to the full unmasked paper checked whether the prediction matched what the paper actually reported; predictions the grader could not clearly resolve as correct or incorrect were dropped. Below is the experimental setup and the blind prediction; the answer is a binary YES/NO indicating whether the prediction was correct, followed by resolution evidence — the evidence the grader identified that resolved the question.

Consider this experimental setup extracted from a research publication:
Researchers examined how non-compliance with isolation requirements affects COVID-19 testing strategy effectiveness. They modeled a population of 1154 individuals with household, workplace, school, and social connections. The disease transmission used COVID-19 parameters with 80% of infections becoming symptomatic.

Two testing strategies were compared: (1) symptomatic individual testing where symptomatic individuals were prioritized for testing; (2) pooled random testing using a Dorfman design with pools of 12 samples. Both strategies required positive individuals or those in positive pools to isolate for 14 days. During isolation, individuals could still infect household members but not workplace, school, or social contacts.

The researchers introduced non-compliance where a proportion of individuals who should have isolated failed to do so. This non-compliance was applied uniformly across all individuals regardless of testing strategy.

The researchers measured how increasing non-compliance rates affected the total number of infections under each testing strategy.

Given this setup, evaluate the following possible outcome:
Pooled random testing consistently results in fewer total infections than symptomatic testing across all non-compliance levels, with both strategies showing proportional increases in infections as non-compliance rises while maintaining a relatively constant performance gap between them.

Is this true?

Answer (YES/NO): NO